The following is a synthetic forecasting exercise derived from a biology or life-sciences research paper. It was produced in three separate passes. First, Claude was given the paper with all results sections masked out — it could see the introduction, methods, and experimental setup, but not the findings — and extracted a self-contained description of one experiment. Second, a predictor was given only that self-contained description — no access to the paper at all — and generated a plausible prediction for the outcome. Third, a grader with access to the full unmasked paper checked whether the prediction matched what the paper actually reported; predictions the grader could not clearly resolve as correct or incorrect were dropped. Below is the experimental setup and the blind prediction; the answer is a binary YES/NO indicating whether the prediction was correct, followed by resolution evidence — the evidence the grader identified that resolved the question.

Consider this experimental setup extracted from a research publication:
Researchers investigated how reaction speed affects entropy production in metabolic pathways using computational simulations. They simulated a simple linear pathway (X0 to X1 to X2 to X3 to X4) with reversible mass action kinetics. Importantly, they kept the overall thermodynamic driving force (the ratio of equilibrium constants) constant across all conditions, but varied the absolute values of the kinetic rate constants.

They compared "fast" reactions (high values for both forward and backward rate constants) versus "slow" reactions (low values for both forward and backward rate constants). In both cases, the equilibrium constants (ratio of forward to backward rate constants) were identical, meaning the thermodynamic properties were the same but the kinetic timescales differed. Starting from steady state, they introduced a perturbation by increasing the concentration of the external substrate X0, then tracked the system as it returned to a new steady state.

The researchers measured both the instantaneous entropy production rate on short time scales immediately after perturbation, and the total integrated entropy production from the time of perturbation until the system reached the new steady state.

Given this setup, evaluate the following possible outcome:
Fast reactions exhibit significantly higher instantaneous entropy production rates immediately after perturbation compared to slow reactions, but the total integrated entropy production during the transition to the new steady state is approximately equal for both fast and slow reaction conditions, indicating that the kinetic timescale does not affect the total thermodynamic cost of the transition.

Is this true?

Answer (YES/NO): YES